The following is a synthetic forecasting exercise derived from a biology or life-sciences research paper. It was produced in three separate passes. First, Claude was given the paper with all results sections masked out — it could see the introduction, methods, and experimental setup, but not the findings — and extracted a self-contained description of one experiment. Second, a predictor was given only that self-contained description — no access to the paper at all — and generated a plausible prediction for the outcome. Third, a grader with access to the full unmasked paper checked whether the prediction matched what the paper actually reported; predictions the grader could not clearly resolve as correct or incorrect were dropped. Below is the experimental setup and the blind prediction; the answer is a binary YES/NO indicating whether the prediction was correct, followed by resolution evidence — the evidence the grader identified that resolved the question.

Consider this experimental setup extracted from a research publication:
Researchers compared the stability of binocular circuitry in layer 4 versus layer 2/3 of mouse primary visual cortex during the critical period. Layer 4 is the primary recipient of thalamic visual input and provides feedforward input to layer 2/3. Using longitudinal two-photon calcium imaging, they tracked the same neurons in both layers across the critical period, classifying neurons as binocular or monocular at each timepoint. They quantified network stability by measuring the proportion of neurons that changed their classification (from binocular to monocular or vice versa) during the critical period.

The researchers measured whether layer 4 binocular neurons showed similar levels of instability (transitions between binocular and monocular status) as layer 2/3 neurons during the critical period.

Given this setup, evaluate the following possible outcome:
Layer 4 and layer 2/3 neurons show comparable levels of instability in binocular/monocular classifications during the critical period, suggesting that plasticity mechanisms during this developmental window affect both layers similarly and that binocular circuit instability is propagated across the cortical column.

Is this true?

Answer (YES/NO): YES